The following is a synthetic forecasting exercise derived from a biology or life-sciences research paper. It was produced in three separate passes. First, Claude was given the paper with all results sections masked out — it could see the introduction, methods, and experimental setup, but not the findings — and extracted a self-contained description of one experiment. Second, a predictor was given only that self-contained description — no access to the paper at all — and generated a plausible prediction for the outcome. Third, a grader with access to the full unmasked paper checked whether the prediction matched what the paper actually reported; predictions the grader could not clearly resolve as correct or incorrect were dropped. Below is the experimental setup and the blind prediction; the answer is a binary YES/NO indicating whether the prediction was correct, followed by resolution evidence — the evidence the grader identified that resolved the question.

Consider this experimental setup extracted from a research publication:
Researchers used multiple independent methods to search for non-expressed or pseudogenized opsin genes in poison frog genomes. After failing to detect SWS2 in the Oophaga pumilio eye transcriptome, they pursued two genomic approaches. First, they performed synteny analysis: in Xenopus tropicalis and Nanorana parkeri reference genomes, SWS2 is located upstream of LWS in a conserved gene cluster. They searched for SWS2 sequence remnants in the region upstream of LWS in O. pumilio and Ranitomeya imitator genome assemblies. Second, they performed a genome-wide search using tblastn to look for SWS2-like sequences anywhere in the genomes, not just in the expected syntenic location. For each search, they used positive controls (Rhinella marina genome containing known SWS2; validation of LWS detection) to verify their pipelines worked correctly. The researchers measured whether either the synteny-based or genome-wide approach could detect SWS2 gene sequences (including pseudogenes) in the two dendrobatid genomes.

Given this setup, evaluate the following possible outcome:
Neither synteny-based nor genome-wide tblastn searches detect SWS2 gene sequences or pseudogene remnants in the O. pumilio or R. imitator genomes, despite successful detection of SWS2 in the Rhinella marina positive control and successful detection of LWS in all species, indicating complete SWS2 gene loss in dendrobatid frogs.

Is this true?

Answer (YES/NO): YES